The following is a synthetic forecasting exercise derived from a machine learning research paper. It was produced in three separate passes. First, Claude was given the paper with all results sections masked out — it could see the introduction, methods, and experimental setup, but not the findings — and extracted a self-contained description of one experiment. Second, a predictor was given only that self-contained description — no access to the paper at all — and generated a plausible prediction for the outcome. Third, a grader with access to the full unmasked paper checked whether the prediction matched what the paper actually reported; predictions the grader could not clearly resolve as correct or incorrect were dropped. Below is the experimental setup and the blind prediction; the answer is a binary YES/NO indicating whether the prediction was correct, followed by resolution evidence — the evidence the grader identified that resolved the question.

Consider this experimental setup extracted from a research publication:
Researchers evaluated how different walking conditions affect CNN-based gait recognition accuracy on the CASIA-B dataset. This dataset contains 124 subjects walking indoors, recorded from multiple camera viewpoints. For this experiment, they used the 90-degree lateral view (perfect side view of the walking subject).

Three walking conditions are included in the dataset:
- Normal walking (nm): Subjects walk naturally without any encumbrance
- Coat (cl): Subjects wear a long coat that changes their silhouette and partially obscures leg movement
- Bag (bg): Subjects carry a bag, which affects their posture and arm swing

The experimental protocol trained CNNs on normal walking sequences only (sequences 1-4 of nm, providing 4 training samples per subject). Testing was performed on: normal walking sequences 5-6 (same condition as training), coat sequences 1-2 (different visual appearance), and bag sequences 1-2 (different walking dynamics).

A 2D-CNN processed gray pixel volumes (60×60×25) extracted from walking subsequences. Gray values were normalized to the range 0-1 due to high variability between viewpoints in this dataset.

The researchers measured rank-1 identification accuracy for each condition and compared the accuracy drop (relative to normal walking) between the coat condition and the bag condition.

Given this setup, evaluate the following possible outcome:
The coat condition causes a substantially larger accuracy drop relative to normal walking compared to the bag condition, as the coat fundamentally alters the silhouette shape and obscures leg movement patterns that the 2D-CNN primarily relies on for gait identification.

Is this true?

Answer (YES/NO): YES